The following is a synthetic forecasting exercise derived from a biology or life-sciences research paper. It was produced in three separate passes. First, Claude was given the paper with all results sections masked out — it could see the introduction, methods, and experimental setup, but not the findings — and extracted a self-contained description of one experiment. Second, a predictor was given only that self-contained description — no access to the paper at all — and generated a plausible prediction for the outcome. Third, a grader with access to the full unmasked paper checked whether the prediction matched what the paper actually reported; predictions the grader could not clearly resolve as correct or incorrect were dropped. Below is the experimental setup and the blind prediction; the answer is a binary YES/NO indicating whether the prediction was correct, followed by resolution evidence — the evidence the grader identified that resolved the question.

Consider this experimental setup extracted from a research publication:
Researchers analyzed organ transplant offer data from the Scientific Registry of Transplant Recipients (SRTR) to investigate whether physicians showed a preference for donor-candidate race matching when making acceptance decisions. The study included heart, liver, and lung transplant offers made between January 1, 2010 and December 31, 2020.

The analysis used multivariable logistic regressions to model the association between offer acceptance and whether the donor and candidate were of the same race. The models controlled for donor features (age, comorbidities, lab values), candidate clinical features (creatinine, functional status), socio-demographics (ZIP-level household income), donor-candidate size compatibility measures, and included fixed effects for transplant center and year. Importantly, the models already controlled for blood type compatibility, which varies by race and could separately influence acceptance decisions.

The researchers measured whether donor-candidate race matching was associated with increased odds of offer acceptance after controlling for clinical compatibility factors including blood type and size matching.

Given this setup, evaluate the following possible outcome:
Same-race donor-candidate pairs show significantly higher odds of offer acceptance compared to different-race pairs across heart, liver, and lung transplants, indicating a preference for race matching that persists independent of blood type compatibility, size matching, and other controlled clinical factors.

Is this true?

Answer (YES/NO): YES